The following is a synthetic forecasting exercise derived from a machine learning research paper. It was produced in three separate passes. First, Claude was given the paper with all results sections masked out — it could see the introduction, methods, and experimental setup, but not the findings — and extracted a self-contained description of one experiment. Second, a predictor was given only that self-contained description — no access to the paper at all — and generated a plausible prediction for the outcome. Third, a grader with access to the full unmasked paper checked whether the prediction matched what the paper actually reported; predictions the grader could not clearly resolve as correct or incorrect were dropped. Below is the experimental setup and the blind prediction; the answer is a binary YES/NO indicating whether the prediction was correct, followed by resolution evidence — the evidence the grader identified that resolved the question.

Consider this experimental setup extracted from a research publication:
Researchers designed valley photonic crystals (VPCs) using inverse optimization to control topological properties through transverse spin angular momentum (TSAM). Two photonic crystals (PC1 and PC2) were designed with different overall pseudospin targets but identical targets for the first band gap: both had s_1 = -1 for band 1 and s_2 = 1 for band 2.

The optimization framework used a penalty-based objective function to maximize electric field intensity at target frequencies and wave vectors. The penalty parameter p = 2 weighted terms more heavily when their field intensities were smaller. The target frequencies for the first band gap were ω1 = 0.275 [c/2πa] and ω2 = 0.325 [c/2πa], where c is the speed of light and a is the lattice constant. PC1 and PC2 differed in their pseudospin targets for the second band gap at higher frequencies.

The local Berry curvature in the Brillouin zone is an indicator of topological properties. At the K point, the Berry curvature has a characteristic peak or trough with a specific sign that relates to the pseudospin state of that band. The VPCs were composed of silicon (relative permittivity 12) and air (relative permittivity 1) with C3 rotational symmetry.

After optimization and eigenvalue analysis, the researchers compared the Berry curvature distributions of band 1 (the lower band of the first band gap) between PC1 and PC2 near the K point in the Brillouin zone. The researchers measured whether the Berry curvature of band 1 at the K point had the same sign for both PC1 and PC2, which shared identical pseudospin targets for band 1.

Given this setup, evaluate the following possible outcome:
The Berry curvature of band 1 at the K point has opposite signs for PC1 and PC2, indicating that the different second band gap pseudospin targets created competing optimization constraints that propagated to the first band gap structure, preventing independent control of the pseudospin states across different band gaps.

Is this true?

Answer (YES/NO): NO